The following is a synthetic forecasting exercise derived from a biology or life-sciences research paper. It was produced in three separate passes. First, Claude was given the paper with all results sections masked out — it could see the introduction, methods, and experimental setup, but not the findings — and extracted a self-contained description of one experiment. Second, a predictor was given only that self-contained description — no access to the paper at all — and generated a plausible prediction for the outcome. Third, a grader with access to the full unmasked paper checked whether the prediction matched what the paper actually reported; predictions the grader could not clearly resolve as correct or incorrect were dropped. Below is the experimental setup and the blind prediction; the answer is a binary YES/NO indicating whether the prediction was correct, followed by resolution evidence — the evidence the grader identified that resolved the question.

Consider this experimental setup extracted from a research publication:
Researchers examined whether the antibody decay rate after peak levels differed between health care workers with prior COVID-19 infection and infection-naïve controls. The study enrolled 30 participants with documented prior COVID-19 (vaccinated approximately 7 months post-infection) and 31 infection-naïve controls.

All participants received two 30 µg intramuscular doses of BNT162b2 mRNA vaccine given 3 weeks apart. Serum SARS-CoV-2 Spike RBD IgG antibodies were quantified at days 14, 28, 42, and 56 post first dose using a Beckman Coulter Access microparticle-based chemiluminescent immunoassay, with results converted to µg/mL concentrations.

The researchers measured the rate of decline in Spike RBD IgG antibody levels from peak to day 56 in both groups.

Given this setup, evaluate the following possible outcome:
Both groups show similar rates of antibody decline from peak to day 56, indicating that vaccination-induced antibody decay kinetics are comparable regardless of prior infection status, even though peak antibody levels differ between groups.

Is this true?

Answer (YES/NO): NO